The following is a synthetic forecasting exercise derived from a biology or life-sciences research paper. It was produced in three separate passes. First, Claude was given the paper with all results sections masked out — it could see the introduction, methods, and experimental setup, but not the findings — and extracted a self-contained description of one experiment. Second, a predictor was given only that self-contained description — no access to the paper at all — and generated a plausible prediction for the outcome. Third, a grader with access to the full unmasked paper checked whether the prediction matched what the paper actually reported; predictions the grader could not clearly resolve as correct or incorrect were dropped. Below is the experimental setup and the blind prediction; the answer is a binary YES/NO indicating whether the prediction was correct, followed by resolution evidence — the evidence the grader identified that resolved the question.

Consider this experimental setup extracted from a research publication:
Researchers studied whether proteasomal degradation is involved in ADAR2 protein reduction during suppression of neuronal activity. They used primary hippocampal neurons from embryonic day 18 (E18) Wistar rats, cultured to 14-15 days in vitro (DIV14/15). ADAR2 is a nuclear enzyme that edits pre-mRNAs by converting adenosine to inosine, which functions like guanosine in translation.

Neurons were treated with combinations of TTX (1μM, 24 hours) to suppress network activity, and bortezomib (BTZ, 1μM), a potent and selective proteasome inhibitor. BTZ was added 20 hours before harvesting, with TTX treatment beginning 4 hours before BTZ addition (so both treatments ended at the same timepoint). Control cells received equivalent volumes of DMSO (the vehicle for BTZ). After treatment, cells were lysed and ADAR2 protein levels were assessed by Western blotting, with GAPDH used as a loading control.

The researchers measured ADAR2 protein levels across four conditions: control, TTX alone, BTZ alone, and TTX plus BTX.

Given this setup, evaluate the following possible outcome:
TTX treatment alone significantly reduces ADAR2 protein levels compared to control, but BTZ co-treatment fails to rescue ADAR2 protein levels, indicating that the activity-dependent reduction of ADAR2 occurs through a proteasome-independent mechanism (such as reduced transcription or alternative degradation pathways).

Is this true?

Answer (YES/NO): NO